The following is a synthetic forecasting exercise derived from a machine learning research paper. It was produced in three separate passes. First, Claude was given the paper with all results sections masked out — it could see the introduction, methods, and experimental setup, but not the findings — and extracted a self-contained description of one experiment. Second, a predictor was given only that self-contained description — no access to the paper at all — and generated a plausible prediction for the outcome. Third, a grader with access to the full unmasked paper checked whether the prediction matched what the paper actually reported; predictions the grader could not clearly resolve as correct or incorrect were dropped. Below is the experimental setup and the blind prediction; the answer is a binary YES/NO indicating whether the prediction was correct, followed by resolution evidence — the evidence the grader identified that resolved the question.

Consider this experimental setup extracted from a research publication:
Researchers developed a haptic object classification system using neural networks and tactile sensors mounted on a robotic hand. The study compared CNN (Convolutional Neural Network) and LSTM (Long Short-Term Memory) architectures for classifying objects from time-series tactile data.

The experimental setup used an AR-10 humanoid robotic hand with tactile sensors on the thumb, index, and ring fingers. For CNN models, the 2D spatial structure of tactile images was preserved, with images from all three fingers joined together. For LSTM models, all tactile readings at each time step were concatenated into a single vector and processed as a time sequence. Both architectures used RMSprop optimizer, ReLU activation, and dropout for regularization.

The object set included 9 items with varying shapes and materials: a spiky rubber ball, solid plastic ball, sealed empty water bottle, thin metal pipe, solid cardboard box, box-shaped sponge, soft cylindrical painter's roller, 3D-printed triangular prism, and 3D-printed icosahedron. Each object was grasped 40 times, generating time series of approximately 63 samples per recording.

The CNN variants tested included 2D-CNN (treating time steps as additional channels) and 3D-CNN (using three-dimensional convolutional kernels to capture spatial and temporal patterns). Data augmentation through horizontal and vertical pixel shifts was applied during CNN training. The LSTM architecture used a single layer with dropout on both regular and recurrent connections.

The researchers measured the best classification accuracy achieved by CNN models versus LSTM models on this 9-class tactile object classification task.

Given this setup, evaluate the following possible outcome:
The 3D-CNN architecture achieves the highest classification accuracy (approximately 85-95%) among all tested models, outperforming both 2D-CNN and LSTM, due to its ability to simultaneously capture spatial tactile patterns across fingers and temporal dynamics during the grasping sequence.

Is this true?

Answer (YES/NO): NO